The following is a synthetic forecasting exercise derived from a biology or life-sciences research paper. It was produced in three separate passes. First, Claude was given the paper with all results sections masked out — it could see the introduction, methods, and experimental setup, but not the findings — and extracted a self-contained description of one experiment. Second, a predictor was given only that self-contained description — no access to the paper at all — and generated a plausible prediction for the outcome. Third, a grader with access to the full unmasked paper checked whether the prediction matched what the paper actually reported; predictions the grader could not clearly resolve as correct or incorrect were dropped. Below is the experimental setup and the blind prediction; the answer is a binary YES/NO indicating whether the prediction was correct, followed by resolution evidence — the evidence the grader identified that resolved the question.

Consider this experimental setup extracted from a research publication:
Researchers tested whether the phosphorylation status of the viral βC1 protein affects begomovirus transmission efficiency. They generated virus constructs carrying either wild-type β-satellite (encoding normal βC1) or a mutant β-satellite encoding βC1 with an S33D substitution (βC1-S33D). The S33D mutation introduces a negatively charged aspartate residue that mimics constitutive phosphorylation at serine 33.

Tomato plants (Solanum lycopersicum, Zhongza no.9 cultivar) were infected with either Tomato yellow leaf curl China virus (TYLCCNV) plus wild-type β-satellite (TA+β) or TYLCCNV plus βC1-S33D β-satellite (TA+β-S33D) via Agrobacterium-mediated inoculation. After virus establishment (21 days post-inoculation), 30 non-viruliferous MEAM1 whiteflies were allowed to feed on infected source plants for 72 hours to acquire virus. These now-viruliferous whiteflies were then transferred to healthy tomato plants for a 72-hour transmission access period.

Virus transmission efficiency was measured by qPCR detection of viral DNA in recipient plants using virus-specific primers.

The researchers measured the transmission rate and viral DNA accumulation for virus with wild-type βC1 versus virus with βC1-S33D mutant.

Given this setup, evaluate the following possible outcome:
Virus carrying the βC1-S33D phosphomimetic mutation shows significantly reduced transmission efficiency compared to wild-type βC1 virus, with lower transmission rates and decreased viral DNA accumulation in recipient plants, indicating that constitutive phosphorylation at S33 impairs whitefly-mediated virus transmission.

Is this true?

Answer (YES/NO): YES